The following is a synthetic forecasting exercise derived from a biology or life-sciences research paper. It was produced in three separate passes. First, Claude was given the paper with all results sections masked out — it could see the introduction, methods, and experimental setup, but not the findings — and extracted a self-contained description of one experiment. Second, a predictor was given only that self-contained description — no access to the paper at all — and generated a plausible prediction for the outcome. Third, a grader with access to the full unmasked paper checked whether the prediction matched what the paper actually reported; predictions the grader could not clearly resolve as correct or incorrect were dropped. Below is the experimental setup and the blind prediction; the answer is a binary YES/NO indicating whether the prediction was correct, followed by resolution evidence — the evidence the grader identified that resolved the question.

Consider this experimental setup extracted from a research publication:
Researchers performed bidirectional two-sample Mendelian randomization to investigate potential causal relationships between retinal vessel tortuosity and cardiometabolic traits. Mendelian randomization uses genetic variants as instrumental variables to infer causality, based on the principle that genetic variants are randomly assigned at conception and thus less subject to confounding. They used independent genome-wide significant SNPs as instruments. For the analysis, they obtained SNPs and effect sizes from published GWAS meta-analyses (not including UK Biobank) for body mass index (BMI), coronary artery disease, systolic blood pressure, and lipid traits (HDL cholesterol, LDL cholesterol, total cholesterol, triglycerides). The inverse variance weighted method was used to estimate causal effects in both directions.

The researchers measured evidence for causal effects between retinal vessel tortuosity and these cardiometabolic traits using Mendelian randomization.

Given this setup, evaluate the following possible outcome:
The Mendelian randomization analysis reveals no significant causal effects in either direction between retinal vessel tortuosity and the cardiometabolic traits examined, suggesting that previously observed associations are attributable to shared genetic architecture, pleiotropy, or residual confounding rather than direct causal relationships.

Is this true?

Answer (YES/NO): NO